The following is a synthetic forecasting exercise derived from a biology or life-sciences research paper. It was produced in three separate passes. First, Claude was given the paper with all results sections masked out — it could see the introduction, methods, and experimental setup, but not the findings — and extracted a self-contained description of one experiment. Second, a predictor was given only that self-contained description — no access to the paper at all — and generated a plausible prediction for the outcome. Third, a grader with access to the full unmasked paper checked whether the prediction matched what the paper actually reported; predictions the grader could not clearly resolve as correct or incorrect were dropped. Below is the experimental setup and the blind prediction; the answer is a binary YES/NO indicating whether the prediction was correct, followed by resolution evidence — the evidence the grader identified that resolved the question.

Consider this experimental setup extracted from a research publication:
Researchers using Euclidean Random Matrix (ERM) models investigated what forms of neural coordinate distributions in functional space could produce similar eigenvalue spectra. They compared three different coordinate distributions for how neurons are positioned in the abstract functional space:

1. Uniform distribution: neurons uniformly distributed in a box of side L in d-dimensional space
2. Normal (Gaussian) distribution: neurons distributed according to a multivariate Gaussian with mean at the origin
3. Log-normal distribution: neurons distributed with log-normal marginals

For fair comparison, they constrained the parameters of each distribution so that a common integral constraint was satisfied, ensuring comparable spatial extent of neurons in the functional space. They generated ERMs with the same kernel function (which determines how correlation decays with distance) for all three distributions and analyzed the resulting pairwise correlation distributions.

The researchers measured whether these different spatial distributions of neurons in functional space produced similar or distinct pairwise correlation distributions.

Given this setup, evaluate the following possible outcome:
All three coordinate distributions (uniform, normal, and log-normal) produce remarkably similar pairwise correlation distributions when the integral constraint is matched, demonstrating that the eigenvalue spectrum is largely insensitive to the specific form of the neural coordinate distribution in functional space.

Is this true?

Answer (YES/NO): YES